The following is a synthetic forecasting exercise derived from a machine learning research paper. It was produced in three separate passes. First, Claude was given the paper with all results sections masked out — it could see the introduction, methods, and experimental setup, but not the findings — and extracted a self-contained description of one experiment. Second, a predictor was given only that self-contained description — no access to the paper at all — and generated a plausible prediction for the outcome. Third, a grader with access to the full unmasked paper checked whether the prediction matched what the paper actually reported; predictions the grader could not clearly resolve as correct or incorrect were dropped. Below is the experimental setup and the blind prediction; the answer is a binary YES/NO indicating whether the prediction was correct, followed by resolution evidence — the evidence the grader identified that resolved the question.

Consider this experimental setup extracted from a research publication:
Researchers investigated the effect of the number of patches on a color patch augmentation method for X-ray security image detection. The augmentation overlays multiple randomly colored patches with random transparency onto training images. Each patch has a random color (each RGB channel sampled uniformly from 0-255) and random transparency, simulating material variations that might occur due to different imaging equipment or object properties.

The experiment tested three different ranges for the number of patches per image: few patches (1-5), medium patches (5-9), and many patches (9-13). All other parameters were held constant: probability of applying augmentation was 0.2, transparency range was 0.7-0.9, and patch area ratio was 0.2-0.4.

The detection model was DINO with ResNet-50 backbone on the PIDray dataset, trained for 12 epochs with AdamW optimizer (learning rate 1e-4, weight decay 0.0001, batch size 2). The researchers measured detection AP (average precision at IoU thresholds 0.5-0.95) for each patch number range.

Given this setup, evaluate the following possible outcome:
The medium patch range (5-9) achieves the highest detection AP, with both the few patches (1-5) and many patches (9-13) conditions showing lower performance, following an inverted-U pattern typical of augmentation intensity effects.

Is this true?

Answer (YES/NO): NO